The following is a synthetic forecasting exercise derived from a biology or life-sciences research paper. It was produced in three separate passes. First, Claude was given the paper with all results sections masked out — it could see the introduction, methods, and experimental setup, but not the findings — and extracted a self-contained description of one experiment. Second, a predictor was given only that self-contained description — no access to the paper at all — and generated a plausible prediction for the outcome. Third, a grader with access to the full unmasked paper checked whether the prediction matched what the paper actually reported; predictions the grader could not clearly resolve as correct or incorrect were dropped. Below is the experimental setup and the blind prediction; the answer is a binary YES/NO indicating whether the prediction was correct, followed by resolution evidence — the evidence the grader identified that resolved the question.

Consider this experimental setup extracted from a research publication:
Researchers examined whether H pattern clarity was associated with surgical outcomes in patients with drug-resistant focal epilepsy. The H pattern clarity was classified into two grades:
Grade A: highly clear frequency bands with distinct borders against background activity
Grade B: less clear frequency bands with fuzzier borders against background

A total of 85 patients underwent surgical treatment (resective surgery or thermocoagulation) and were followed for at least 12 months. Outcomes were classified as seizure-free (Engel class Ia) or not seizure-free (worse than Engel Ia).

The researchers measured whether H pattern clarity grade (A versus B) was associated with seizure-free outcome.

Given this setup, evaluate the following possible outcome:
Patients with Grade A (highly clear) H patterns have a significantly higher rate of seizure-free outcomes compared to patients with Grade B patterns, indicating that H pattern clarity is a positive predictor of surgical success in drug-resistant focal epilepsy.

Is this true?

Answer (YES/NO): NO